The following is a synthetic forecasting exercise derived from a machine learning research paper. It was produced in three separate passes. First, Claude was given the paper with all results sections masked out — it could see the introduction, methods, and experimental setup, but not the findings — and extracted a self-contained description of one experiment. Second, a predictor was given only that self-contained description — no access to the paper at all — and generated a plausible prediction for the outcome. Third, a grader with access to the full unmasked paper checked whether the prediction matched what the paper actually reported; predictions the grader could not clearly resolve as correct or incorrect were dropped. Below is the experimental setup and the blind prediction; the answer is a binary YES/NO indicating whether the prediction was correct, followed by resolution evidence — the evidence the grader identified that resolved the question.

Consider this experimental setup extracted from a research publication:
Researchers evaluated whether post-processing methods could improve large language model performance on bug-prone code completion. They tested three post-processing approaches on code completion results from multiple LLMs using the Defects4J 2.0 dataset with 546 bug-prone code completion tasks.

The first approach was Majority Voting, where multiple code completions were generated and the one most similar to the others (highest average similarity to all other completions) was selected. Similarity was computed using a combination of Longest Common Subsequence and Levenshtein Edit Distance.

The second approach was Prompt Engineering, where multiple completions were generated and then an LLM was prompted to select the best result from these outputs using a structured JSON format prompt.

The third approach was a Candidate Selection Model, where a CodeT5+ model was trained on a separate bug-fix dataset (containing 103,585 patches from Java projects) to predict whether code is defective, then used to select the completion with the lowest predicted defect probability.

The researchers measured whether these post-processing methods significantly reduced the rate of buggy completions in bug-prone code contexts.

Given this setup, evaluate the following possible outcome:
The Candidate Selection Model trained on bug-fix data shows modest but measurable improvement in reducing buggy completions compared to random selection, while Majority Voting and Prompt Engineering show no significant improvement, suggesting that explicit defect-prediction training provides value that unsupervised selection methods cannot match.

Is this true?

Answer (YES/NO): NO